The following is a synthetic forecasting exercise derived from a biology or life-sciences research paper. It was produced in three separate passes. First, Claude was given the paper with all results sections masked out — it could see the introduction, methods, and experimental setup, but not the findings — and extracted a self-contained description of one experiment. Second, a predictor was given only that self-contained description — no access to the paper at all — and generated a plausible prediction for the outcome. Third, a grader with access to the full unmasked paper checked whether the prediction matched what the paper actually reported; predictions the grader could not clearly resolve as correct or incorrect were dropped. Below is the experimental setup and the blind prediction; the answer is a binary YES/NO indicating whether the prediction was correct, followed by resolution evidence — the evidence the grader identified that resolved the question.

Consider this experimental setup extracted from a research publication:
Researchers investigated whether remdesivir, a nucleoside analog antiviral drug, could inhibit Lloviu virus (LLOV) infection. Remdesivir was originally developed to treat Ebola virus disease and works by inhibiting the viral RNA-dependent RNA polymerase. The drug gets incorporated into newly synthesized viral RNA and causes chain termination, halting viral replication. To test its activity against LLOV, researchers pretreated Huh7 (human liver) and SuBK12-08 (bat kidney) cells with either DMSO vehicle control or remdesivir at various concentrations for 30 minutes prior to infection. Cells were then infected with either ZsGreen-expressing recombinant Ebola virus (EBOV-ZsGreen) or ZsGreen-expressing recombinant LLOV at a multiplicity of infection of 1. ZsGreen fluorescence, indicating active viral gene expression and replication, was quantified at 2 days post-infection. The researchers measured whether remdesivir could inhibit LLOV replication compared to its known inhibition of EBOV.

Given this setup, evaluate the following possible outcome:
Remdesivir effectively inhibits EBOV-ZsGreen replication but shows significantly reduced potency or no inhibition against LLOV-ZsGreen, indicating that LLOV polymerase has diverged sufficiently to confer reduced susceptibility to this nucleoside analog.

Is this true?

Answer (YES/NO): NO